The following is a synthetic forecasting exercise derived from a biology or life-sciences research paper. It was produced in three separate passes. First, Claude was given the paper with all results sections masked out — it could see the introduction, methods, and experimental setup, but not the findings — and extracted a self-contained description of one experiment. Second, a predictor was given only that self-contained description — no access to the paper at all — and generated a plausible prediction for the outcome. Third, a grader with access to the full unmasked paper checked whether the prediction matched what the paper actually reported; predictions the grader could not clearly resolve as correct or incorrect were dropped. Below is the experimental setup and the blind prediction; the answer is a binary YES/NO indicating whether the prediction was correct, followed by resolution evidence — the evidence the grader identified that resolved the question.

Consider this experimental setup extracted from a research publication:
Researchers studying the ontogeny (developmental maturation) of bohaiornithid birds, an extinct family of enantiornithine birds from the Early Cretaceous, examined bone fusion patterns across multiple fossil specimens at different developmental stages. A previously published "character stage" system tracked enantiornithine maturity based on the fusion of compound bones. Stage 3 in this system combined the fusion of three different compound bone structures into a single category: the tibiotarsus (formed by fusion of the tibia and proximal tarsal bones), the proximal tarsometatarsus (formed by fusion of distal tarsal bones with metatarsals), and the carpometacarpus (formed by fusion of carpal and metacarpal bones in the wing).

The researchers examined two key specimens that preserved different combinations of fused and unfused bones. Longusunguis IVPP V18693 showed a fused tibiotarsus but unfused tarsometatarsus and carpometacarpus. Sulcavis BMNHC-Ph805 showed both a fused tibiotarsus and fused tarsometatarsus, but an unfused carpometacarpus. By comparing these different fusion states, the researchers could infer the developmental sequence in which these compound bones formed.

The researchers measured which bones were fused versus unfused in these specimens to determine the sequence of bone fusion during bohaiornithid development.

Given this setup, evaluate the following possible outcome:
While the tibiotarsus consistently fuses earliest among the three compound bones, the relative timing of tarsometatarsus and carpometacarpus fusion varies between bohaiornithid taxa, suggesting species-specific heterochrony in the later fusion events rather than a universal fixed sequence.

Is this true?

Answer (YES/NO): NO